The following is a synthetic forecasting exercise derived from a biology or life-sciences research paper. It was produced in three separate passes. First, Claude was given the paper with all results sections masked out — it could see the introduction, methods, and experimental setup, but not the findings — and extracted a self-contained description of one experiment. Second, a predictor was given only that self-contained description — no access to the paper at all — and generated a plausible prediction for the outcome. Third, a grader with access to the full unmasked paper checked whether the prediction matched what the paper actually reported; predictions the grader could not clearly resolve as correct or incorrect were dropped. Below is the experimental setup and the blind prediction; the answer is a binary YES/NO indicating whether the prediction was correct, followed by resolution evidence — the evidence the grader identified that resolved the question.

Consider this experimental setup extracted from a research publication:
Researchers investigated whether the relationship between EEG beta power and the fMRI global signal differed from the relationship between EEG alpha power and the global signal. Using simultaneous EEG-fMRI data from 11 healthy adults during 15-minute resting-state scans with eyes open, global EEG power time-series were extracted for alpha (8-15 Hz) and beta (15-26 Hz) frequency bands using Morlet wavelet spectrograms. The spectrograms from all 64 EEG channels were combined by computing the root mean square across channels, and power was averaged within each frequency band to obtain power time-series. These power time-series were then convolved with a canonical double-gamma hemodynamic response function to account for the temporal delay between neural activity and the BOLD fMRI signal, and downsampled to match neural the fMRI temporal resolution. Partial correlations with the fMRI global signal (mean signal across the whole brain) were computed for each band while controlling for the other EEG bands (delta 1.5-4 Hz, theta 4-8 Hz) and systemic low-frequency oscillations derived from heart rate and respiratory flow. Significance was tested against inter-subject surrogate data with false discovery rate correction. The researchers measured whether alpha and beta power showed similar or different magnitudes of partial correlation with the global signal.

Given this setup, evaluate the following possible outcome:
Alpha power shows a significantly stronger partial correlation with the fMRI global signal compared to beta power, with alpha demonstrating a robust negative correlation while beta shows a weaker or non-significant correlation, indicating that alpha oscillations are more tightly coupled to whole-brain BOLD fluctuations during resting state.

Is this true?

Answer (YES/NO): NO